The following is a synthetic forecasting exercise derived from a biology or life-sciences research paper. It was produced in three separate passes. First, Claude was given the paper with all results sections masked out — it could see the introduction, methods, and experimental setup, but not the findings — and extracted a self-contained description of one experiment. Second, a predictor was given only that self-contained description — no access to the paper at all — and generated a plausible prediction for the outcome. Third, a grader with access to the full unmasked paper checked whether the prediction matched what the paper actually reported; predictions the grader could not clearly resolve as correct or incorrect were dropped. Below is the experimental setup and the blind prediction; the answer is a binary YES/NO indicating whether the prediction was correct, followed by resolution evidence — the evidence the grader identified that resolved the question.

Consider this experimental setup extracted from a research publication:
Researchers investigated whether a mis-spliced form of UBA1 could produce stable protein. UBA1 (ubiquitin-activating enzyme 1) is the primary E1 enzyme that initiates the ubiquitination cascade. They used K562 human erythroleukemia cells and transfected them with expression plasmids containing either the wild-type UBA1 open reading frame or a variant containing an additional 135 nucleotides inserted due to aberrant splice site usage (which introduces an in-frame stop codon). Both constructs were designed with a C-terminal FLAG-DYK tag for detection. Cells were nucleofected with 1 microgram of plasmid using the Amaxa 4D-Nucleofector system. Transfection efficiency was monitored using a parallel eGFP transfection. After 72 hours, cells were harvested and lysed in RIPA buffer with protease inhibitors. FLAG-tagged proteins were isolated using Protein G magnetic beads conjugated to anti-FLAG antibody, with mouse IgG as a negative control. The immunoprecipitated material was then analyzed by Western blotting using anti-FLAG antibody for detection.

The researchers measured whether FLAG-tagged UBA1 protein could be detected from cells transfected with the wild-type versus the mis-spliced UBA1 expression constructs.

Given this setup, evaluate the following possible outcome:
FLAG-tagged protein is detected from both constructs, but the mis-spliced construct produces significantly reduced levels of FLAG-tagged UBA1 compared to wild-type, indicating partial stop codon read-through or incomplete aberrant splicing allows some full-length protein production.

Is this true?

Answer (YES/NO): NO